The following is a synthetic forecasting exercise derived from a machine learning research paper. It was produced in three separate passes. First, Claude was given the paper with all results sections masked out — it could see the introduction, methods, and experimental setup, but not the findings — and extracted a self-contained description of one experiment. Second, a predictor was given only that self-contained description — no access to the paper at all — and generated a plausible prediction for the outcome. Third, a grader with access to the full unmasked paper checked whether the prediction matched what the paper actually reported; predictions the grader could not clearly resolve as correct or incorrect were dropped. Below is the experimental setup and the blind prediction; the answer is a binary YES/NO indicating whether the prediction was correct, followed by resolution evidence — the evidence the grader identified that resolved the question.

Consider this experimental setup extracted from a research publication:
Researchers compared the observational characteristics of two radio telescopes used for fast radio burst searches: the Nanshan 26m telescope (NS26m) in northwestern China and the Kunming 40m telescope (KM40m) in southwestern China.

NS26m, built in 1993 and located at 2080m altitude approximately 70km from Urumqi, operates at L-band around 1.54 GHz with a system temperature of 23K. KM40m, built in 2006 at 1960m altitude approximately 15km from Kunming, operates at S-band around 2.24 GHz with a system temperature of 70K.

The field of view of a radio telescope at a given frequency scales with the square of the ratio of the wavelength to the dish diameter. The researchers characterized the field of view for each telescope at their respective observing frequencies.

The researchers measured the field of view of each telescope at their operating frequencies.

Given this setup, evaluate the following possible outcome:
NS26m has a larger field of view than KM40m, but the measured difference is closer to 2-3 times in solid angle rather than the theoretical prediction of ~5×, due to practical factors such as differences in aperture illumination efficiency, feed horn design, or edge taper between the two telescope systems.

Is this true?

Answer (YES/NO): NO